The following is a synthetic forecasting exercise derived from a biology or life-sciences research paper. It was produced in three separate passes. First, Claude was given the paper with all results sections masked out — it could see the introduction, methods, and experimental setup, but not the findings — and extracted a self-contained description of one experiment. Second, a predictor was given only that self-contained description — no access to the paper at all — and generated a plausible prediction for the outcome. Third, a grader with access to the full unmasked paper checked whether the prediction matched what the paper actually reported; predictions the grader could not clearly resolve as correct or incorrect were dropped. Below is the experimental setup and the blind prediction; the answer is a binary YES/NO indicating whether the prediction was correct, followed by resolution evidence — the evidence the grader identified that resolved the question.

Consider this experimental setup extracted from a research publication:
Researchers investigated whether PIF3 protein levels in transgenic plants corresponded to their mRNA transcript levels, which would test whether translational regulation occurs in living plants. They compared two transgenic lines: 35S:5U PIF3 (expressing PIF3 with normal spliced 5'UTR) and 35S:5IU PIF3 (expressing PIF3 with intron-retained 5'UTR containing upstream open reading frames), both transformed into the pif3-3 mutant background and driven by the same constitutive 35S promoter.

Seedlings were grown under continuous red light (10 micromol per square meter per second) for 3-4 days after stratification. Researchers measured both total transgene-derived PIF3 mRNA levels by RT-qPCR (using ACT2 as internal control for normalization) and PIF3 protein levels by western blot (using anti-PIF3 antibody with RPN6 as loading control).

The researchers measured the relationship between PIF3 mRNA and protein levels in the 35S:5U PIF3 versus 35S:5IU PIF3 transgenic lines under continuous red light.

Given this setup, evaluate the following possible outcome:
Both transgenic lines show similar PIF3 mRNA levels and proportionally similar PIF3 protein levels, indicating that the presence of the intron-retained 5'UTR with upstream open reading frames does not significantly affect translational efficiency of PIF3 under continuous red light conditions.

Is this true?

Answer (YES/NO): NO